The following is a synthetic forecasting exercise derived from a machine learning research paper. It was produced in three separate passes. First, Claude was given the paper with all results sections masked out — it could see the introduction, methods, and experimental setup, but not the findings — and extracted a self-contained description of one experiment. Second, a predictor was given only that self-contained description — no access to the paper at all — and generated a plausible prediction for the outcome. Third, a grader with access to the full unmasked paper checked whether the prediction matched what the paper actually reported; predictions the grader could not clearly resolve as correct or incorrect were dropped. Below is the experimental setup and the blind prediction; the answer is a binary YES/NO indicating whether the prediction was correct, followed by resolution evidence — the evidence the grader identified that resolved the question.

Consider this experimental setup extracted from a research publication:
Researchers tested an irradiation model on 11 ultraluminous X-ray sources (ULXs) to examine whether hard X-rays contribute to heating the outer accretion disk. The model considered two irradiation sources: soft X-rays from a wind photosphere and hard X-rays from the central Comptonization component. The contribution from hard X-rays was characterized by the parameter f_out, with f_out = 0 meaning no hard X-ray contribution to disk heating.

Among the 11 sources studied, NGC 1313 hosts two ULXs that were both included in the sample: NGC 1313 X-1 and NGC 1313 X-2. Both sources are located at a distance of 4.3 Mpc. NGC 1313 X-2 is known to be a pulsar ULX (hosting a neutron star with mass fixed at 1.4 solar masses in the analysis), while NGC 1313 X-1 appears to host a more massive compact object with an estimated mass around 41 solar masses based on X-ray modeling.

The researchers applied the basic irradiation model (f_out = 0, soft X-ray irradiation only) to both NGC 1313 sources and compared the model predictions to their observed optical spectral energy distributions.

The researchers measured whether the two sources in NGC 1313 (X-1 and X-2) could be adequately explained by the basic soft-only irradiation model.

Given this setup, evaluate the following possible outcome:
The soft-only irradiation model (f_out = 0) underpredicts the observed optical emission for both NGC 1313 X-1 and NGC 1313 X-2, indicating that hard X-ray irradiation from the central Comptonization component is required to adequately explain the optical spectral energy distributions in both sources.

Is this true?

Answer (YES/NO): NO